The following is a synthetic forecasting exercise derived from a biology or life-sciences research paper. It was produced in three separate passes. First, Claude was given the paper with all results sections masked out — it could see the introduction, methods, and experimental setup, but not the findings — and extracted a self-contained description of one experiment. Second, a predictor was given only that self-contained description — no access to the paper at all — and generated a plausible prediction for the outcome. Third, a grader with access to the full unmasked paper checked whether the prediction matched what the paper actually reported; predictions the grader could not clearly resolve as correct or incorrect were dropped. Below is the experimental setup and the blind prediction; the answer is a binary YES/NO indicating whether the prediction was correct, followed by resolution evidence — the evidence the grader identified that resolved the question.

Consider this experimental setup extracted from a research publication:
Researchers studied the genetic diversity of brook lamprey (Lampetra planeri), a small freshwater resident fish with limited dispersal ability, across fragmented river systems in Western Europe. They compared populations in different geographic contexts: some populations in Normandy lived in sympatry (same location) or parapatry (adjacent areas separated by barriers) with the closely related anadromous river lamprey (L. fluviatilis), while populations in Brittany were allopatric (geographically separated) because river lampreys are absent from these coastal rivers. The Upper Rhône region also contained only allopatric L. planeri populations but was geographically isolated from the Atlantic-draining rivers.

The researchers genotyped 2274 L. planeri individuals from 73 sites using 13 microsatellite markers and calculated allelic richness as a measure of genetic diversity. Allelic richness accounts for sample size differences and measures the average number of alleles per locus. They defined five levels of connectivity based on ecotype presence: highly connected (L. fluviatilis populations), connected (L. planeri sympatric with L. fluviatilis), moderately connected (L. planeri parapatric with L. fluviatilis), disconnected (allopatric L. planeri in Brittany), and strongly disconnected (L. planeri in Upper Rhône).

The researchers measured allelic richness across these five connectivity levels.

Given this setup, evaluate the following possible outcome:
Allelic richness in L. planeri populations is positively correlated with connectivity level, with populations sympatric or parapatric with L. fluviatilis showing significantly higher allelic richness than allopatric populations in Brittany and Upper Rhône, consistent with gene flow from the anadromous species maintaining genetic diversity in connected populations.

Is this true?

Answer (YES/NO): YES